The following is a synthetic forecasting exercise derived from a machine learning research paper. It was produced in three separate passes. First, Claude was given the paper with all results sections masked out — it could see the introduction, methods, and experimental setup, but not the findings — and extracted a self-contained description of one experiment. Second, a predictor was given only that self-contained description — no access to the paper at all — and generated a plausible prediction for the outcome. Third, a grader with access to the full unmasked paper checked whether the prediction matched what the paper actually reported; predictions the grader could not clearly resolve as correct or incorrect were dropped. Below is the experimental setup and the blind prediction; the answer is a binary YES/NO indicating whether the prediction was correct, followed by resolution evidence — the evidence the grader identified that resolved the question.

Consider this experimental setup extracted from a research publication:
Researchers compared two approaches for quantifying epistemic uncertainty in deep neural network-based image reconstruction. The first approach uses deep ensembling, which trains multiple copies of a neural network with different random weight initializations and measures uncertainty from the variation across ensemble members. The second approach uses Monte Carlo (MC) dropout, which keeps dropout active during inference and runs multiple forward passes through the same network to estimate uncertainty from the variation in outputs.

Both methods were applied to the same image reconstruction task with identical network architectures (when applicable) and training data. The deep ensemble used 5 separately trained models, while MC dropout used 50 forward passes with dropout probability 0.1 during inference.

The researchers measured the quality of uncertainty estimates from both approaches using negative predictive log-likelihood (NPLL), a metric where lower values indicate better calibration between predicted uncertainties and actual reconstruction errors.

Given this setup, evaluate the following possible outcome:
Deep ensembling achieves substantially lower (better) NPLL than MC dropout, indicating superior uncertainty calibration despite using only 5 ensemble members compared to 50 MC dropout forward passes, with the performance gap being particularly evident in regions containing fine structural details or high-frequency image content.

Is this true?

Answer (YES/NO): NO